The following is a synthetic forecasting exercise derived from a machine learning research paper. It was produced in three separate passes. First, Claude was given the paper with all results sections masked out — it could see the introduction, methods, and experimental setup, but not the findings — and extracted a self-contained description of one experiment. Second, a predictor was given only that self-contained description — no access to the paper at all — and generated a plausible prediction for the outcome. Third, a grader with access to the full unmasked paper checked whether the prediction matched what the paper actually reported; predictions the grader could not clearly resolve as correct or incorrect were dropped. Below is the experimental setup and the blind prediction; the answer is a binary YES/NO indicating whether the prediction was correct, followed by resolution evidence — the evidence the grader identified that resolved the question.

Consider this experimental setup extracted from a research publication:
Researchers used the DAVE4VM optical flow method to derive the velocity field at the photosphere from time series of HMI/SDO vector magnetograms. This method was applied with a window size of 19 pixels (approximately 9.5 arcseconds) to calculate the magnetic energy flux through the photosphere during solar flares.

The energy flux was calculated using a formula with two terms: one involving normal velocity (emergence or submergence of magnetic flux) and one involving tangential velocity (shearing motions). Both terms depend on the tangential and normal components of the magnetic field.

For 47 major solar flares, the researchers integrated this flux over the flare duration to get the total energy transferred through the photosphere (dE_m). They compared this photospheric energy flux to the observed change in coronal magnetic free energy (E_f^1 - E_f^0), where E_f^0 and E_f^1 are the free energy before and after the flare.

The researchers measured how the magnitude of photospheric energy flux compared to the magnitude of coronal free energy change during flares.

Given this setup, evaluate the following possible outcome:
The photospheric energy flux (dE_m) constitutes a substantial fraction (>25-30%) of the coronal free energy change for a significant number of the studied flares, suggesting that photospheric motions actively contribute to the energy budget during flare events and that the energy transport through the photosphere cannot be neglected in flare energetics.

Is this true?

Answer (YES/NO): NO